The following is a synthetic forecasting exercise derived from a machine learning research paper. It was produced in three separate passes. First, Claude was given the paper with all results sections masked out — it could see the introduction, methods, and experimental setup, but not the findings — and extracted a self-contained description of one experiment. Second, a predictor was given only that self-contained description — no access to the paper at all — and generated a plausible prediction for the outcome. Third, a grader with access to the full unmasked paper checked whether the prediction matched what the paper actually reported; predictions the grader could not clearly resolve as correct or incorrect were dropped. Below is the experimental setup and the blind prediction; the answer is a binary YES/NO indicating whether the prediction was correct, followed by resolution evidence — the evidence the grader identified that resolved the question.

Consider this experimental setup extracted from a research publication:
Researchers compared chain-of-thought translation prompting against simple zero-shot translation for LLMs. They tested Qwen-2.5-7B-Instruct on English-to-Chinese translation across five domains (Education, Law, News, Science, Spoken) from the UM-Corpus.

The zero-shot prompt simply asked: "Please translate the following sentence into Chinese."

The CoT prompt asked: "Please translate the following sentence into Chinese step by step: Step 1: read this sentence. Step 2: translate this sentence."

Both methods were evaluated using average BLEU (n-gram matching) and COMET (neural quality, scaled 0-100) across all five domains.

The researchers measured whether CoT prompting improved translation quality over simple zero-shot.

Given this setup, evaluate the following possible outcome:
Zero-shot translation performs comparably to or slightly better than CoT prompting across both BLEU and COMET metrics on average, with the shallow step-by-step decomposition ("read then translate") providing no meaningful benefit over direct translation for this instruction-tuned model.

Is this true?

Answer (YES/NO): NO